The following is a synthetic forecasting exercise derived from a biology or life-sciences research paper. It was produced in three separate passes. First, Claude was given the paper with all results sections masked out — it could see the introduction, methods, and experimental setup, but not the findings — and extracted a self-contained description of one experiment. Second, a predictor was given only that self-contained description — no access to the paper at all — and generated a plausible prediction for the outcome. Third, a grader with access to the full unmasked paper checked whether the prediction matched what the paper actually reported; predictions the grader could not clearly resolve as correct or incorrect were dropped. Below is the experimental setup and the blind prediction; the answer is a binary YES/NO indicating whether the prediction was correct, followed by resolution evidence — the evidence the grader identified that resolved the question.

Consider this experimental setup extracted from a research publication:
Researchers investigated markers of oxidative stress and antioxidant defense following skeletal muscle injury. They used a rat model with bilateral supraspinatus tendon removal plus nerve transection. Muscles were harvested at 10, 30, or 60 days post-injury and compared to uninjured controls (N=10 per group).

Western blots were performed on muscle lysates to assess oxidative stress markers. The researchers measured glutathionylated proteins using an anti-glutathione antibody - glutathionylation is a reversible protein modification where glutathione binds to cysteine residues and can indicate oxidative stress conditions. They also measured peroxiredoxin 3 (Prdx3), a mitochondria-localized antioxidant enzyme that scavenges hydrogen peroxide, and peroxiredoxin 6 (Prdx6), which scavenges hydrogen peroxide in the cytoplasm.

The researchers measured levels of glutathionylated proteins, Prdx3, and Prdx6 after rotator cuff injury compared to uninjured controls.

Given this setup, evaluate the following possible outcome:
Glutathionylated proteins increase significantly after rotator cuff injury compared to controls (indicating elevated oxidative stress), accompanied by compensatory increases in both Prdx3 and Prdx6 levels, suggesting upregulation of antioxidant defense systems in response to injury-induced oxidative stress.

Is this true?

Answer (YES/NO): YES